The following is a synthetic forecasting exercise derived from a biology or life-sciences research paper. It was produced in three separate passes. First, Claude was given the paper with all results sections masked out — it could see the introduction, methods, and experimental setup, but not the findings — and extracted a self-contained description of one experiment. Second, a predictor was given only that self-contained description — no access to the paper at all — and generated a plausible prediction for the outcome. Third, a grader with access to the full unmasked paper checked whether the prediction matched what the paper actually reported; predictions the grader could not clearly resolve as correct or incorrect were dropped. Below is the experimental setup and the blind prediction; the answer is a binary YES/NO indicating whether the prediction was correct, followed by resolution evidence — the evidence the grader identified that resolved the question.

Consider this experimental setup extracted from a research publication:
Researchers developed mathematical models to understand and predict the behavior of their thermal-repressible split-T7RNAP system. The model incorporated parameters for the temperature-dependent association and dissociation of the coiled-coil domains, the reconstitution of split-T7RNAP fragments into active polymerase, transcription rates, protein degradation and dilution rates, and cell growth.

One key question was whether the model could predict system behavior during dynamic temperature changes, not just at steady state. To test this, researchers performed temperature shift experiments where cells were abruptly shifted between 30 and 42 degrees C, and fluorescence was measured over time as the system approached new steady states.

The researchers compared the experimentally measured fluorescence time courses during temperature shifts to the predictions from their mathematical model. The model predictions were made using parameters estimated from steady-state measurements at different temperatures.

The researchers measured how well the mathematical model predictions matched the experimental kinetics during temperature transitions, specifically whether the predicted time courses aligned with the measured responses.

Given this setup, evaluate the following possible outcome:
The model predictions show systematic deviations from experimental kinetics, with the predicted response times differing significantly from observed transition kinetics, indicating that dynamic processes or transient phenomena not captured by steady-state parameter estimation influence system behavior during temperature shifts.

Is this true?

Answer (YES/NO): YES